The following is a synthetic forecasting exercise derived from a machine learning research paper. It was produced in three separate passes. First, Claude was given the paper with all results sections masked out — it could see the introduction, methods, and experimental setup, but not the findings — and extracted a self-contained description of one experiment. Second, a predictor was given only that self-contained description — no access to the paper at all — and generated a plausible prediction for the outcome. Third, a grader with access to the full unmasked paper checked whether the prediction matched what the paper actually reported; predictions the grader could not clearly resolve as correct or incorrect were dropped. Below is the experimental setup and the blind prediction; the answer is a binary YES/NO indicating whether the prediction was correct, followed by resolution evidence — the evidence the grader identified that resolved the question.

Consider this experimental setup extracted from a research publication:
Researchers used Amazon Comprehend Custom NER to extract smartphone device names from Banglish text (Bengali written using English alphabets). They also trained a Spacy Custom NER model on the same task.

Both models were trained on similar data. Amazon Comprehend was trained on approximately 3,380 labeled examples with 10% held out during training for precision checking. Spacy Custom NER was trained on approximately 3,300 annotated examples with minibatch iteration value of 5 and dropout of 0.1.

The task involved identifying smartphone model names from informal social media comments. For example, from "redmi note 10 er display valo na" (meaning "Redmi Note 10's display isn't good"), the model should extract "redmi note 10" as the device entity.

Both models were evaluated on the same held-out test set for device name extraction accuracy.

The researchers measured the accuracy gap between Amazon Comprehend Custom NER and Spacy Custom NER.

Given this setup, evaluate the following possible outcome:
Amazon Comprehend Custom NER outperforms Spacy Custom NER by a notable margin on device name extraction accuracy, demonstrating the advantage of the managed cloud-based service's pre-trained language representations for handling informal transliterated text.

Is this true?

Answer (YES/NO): YES